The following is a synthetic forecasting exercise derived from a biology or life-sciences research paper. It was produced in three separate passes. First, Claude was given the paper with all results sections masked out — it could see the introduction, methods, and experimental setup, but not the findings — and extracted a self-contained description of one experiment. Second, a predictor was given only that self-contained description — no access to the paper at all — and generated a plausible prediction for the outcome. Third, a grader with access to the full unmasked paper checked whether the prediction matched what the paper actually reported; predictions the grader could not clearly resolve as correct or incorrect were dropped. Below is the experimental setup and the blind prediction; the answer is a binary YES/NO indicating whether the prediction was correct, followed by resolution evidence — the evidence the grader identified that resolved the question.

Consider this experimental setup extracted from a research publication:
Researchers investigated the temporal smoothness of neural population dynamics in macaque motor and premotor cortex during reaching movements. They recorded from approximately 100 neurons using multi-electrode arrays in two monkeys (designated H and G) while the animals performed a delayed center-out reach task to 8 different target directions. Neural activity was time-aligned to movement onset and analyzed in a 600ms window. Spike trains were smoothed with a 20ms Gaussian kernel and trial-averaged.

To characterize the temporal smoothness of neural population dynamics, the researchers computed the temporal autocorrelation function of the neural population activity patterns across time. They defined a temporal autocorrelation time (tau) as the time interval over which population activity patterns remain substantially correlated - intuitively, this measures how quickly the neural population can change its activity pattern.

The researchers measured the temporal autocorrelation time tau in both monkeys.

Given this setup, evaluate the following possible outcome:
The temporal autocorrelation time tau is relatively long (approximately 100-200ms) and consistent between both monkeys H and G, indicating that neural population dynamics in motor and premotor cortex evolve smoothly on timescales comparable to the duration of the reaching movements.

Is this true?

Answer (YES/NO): YES